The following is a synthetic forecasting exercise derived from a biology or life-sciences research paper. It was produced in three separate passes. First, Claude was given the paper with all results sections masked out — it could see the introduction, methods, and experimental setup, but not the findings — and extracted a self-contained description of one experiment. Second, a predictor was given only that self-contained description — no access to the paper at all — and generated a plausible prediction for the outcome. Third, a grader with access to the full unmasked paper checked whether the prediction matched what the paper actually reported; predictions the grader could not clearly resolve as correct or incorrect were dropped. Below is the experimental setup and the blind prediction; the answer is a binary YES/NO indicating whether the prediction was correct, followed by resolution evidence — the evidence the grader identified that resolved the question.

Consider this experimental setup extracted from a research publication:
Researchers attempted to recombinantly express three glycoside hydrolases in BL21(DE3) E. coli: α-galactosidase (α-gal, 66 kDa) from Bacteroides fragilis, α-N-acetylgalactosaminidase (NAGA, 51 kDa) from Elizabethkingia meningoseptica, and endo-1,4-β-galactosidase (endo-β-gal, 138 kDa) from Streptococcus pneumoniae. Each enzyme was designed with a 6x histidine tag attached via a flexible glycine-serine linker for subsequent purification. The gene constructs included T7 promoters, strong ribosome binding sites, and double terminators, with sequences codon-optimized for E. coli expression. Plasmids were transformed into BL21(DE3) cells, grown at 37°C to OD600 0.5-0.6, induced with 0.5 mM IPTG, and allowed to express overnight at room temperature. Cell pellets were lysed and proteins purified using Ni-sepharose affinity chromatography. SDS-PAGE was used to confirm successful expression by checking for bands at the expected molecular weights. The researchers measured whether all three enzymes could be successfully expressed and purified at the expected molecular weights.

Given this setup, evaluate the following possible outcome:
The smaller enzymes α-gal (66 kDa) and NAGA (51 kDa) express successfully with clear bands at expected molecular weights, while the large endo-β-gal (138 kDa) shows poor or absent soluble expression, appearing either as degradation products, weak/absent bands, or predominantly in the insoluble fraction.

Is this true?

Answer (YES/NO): NO